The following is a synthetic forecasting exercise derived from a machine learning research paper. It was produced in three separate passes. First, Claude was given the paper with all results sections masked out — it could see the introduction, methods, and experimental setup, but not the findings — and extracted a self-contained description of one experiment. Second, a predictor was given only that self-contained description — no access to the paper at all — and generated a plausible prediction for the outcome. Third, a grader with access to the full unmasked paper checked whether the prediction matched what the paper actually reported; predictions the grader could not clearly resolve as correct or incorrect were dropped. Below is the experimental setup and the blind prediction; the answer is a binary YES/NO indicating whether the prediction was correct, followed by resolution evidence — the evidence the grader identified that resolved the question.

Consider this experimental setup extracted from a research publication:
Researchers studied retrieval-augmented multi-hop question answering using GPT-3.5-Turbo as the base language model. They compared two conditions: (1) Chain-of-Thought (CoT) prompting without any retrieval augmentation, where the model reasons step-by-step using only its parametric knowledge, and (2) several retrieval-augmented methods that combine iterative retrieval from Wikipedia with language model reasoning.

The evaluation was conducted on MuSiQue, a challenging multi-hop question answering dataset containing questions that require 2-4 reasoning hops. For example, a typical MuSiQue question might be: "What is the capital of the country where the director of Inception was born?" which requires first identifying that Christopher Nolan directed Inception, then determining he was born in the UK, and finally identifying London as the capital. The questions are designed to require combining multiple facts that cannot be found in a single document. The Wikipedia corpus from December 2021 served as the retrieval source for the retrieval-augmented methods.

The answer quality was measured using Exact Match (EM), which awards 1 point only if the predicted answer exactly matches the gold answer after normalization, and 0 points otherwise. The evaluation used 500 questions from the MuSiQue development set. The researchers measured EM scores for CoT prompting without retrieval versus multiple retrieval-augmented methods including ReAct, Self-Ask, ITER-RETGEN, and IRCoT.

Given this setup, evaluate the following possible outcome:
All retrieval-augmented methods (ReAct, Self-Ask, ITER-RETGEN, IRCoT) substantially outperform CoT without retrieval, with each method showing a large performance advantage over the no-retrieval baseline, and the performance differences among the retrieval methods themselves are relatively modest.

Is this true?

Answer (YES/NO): NO